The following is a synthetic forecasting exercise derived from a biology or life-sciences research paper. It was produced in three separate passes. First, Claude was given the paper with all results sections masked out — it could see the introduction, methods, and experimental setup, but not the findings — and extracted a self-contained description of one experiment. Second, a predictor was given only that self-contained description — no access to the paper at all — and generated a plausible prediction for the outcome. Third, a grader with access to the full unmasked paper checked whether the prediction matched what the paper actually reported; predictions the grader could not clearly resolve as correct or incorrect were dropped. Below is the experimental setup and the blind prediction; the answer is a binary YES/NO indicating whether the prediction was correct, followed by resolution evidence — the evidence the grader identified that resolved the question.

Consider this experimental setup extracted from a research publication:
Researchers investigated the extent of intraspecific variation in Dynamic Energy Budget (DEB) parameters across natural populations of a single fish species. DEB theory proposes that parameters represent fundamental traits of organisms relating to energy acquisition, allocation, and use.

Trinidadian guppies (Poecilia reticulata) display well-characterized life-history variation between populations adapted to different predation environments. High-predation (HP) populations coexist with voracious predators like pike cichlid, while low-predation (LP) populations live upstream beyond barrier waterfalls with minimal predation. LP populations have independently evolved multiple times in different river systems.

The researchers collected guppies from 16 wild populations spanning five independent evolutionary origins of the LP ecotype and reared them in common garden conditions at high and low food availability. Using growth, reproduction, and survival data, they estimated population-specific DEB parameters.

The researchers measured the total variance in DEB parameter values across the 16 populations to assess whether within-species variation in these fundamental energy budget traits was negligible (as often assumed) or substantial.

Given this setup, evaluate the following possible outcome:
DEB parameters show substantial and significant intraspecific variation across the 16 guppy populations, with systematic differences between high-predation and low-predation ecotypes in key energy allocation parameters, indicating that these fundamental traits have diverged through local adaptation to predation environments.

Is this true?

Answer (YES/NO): YES